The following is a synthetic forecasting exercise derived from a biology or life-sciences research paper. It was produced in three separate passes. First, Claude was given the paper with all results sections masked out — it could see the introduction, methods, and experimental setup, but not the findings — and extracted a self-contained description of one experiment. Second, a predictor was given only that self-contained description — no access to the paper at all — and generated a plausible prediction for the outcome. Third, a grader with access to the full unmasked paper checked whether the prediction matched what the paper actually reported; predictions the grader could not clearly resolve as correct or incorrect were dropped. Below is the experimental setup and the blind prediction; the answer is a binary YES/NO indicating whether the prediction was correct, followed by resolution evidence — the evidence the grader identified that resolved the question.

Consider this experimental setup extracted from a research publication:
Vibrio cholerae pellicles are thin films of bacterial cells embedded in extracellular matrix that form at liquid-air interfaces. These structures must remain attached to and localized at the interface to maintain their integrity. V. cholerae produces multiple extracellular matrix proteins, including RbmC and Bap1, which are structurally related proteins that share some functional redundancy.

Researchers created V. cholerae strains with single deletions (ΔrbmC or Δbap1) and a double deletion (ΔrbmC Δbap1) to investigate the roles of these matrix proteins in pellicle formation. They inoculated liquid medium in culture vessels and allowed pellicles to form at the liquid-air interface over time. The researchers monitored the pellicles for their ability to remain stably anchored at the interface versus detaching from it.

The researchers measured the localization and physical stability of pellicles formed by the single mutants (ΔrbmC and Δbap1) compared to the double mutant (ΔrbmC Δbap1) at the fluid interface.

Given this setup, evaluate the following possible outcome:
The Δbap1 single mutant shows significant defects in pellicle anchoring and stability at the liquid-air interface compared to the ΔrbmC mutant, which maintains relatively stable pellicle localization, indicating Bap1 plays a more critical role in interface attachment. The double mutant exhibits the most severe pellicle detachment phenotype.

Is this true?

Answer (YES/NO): NO